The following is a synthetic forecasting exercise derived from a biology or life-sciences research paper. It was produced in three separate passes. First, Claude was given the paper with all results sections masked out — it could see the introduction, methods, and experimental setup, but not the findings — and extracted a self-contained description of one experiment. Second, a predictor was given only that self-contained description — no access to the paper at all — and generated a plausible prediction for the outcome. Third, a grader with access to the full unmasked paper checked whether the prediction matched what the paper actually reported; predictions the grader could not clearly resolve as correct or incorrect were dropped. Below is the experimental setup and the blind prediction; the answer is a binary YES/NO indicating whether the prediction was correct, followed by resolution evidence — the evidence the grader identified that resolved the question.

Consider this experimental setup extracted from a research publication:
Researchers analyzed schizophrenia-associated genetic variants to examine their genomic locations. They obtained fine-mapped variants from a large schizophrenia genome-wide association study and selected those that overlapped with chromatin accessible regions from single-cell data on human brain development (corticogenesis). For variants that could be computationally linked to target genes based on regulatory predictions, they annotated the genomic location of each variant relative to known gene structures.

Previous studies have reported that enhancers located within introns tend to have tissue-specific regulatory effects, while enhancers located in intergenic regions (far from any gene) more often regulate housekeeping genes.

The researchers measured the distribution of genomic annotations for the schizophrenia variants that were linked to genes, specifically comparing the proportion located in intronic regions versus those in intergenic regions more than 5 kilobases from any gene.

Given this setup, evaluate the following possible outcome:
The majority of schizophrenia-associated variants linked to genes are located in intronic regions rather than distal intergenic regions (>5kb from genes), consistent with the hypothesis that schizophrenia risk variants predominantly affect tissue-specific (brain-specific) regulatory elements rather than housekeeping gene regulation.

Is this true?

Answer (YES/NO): YES